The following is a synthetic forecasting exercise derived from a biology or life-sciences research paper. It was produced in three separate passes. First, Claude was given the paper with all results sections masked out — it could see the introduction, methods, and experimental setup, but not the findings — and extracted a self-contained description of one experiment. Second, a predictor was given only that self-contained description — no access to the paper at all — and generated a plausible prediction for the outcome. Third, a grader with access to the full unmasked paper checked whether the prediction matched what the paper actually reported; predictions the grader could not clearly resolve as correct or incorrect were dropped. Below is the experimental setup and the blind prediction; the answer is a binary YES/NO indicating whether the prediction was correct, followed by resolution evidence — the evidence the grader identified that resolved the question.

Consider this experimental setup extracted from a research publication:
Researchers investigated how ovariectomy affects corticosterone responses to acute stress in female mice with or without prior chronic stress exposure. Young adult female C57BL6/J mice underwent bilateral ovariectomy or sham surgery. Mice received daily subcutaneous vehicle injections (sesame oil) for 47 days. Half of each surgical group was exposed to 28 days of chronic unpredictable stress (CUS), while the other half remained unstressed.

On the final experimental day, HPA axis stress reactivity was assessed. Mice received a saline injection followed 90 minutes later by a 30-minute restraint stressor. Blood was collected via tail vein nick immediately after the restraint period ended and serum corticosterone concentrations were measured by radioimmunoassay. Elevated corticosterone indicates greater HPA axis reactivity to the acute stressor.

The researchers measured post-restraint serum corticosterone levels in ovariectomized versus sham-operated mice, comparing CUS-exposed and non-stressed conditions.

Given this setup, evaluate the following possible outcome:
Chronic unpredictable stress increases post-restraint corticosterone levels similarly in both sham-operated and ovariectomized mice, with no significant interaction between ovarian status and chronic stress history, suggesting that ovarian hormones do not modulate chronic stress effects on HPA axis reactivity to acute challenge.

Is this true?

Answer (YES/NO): NO